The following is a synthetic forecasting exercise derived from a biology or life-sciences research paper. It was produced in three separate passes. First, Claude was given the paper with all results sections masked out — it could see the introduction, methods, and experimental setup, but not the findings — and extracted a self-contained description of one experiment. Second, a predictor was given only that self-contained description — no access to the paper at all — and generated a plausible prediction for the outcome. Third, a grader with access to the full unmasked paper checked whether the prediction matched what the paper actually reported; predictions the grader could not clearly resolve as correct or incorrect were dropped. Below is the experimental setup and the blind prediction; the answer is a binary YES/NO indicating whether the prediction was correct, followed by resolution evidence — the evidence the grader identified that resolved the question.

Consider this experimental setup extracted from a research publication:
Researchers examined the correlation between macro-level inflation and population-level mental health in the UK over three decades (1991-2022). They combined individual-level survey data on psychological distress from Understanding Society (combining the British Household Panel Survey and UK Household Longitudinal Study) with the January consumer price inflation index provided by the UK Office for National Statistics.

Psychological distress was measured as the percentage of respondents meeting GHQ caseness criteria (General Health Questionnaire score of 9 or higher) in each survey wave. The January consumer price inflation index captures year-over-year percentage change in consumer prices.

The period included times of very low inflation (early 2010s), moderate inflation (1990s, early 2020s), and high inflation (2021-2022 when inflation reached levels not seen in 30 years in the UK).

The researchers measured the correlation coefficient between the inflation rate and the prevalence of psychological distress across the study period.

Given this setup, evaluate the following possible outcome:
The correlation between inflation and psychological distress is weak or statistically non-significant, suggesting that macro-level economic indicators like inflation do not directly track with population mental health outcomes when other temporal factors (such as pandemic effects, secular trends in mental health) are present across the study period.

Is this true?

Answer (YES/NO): YES